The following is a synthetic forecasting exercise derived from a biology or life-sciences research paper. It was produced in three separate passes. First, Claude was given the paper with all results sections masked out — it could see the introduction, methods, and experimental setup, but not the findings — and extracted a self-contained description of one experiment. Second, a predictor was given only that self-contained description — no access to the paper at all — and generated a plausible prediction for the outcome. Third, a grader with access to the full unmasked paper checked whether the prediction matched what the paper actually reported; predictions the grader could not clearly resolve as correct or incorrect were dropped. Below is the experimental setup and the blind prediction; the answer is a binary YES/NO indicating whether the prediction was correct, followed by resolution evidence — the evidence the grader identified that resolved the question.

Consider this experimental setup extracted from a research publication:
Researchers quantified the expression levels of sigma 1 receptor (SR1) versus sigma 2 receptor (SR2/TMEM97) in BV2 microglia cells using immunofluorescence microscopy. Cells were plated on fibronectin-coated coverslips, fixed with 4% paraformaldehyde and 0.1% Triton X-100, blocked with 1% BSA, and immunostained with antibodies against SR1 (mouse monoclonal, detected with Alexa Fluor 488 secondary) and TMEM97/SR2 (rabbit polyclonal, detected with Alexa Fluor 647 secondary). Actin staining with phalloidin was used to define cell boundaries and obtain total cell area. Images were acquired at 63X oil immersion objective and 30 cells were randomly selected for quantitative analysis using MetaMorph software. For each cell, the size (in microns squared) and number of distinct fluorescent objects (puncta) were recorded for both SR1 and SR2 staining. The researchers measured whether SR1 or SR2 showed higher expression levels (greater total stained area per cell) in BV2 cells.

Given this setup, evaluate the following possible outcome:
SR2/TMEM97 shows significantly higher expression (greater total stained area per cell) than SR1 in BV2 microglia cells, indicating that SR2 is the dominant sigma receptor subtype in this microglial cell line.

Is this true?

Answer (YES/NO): NO